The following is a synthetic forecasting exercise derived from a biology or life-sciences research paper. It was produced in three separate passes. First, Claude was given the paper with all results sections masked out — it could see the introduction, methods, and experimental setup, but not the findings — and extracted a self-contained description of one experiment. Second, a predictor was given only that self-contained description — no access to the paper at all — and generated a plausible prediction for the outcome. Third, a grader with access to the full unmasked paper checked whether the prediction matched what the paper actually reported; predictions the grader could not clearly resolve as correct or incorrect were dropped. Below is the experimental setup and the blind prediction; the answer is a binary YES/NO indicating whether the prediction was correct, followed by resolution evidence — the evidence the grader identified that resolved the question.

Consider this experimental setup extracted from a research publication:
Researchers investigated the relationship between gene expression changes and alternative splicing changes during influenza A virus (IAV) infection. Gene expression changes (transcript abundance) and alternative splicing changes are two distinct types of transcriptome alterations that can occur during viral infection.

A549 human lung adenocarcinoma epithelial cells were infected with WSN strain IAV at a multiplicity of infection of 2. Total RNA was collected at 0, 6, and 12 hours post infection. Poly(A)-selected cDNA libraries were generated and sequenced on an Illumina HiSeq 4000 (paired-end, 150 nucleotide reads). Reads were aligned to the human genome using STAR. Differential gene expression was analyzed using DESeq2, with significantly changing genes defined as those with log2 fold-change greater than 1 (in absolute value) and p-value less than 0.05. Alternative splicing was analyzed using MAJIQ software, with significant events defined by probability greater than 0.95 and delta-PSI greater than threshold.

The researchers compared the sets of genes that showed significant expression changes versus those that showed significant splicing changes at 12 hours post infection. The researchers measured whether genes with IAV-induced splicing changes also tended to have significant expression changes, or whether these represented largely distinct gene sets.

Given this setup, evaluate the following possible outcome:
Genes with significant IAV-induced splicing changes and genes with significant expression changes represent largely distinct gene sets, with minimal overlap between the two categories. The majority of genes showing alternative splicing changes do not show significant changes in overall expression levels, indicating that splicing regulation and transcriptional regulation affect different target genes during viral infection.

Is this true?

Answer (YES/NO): YES